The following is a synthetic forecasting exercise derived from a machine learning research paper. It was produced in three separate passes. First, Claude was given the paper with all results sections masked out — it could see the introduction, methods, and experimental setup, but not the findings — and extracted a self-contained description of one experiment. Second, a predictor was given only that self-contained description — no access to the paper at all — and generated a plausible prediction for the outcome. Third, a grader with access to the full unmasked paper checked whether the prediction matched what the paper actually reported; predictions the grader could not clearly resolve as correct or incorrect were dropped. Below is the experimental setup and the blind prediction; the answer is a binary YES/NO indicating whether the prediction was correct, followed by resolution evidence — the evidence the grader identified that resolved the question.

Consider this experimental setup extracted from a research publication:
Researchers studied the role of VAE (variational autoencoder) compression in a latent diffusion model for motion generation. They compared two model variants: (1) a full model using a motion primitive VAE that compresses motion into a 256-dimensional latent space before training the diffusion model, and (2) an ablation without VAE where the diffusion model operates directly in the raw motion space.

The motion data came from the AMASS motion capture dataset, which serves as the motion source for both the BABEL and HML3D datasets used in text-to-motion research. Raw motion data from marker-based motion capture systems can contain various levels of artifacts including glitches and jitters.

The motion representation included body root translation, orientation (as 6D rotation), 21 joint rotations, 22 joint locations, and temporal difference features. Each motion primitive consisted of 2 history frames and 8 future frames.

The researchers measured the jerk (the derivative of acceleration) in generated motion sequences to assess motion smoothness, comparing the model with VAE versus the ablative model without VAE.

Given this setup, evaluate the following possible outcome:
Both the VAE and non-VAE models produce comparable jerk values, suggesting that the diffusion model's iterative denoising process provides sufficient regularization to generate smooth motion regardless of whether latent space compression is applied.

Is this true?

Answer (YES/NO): NO